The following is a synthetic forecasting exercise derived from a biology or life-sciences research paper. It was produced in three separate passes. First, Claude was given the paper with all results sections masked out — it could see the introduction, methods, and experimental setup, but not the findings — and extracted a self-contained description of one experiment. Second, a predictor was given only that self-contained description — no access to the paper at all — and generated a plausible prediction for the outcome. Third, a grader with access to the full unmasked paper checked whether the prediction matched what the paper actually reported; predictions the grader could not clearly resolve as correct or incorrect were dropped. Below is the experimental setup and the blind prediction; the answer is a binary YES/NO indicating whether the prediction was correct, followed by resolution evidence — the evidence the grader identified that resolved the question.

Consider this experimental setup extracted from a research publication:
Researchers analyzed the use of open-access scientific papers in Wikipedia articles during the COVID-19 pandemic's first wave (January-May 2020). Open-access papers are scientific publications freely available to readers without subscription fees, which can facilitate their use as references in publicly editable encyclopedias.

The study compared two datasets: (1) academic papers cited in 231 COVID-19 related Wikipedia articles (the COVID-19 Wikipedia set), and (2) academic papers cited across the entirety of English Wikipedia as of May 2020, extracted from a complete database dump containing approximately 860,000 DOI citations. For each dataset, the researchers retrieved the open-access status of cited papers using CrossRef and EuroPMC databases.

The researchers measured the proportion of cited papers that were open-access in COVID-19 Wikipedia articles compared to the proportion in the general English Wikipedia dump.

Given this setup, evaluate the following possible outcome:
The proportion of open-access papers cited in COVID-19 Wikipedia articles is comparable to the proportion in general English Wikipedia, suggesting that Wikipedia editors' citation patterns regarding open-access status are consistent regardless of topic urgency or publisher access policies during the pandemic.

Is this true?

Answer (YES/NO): NO